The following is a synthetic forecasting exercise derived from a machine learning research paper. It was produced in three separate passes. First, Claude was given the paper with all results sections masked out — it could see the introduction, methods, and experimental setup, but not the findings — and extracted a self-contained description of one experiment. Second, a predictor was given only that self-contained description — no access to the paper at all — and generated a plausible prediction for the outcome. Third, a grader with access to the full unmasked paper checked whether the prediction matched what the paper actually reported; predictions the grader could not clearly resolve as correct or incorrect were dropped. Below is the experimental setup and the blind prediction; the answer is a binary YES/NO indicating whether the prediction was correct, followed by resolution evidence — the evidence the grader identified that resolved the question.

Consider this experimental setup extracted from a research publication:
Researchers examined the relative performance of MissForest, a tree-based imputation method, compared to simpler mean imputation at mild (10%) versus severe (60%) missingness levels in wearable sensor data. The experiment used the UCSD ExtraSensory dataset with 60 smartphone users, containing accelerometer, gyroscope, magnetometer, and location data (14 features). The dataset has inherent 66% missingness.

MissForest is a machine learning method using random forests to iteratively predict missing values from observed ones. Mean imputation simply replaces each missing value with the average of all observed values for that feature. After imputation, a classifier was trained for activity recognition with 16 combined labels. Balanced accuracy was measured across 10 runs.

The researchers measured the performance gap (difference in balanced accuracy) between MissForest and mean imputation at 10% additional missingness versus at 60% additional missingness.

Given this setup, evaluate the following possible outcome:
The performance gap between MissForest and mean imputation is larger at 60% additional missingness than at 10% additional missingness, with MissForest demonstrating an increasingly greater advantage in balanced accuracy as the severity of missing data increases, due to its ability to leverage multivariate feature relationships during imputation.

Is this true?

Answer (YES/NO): NO